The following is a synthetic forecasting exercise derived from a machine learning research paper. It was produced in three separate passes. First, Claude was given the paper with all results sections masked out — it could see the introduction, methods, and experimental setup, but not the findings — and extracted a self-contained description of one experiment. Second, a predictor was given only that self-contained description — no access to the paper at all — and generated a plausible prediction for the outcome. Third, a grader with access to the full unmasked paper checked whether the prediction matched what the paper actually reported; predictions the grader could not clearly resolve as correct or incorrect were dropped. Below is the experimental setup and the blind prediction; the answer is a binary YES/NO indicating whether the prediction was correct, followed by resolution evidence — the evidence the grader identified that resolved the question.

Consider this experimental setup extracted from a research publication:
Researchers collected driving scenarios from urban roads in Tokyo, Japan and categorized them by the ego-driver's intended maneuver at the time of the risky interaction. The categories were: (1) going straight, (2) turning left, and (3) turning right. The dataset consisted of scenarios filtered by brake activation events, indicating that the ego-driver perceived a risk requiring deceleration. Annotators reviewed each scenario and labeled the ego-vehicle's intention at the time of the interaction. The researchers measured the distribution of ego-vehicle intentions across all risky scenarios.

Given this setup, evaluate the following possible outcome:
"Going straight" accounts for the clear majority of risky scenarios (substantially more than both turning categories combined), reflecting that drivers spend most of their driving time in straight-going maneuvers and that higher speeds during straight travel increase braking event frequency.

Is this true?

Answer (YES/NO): YES